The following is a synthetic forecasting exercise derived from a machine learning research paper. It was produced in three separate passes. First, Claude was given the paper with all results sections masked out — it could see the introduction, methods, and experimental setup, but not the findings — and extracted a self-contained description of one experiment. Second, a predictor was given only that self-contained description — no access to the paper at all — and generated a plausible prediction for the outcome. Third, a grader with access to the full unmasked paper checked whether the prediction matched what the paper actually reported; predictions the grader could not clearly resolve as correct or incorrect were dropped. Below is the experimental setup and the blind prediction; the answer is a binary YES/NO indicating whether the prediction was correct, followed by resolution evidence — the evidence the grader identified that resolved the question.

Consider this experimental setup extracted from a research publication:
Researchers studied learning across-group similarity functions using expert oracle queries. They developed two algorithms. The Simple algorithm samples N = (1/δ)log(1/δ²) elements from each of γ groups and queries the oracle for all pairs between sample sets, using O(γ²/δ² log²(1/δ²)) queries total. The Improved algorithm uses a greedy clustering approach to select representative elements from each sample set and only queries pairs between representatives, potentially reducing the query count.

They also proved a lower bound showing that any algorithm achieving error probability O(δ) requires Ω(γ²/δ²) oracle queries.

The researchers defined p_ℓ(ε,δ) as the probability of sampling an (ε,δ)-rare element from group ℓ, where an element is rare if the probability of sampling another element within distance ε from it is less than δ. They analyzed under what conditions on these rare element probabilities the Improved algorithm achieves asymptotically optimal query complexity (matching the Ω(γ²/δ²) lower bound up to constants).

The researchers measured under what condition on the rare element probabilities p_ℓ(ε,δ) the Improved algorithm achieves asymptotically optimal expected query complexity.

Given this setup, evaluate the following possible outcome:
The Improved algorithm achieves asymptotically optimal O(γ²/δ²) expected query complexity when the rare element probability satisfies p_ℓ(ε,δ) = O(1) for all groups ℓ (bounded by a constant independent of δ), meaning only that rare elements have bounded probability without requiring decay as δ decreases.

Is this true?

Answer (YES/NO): NO